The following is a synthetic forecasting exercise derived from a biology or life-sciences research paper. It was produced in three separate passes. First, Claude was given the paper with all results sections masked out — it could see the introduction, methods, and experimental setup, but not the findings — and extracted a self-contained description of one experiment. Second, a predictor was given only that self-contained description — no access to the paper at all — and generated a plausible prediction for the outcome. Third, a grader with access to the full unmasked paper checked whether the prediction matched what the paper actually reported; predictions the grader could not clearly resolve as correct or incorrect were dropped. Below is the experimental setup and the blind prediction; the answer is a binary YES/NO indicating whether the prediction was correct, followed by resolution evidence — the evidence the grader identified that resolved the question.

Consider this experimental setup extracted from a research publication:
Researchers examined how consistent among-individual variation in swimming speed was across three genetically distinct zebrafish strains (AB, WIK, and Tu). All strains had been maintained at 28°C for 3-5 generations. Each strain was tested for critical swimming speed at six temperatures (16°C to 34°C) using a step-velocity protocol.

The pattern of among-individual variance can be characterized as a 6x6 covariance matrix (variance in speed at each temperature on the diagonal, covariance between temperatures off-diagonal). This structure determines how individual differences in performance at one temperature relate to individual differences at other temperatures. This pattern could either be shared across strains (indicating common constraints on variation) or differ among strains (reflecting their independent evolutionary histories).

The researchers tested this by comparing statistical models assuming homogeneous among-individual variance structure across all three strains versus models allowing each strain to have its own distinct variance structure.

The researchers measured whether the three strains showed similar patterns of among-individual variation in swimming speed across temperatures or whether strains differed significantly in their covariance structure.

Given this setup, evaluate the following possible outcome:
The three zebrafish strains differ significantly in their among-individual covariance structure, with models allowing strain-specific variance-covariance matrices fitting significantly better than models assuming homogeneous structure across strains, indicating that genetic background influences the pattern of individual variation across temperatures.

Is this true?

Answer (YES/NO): NO